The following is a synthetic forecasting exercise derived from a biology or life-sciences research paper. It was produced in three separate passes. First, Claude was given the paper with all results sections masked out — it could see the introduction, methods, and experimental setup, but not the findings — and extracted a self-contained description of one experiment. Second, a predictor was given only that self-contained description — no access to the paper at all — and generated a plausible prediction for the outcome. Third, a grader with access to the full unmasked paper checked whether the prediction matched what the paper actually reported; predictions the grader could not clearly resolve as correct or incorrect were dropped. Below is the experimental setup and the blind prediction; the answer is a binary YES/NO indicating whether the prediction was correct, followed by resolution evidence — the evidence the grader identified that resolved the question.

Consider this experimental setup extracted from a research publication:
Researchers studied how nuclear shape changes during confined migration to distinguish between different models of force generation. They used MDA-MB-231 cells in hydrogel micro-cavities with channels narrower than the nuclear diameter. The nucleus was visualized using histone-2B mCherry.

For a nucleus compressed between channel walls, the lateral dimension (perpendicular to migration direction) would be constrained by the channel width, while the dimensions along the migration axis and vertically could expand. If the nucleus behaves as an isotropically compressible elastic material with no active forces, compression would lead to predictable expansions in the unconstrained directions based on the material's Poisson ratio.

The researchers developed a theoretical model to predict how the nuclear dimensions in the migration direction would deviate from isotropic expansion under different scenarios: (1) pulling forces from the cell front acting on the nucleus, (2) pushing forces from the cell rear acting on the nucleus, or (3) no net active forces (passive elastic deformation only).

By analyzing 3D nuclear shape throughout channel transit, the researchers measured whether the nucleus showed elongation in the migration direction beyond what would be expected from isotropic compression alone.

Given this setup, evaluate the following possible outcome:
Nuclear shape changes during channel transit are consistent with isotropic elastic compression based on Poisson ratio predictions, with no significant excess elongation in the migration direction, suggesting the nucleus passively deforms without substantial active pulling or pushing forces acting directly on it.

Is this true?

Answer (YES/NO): NO